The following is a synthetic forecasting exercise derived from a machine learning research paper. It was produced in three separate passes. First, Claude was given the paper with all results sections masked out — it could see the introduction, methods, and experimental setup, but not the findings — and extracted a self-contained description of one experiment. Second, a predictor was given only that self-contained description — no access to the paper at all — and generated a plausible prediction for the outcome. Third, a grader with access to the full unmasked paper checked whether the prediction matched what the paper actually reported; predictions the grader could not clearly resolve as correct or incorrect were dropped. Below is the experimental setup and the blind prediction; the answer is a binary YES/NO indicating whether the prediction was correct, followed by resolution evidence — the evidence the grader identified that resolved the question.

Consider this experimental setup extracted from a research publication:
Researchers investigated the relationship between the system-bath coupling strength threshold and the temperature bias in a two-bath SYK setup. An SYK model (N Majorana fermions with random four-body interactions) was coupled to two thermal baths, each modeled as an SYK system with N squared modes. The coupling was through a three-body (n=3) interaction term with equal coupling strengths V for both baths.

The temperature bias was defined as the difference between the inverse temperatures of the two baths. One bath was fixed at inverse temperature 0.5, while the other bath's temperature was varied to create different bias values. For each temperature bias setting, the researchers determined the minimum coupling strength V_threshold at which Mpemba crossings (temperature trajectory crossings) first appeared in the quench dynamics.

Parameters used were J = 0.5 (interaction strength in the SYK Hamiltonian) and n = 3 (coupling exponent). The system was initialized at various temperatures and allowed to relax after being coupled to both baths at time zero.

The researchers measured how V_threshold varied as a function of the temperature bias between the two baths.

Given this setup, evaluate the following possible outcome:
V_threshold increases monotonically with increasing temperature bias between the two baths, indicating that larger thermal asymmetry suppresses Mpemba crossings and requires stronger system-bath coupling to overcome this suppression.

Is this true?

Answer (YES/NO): YES